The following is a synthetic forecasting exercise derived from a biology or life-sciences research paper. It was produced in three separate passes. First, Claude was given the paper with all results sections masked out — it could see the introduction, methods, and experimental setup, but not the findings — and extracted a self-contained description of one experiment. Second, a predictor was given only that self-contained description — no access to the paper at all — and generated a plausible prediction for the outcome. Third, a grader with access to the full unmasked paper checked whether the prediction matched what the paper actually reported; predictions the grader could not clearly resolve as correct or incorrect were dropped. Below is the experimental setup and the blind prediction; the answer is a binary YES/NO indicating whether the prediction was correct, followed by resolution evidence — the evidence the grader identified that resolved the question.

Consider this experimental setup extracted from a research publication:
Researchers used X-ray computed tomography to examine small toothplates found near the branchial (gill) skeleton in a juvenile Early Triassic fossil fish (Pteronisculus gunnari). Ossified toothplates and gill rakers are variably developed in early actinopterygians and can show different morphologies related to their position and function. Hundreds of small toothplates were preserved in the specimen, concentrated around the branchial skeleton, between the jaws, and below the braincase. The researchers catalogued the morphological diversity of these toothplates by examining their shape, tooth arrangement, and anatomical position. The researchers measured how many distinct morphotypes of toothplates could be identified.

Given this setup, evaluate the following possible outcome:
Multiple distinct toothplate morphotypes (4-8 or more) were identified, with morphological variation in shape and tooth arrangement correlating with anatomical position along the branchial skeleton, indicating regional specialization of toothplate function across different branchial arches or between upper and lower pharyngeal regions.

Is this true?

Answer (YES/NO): YES